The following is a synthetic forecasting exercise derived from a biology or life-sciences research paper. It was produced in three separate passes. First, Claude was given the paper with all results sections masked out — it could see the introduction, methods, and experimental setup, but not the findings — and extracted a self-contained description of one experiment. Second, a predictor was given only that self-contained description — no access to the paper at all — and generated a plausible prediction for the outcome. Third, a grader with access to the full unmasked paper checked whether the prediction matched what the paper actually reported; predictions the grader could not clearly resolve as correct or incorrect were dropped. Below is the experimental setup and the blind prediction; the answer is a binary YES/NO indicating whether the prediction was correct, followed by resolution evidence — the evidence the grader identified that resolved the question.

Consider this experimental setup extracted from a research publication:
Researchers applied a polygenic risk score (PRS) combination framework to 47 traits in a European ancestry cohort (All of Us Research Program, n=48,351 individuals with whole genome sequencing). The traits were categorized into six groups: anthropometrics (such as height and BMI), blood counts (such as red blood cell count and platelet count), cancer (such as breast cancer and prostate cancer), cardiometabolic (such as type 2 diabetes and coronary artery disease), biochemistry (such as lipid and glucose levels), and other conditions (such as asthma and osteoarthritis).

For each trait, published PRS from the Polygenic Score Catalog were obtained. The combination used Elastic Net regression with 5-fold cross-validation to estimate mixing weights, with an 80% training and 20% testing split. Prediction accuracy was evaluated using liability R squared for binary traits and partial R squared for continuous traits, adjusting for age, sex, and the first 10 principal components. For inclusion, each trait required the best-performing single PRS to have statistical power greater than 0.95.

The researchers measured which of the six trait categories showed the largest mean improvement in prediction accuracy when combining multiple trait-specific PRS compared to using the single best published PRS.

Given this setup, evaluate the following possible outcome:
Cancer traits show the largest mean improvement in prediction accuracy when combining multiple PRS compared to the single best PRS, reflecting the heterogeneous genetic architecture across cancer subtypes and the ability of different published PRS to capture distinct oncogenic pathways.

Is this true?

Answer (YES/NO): NO